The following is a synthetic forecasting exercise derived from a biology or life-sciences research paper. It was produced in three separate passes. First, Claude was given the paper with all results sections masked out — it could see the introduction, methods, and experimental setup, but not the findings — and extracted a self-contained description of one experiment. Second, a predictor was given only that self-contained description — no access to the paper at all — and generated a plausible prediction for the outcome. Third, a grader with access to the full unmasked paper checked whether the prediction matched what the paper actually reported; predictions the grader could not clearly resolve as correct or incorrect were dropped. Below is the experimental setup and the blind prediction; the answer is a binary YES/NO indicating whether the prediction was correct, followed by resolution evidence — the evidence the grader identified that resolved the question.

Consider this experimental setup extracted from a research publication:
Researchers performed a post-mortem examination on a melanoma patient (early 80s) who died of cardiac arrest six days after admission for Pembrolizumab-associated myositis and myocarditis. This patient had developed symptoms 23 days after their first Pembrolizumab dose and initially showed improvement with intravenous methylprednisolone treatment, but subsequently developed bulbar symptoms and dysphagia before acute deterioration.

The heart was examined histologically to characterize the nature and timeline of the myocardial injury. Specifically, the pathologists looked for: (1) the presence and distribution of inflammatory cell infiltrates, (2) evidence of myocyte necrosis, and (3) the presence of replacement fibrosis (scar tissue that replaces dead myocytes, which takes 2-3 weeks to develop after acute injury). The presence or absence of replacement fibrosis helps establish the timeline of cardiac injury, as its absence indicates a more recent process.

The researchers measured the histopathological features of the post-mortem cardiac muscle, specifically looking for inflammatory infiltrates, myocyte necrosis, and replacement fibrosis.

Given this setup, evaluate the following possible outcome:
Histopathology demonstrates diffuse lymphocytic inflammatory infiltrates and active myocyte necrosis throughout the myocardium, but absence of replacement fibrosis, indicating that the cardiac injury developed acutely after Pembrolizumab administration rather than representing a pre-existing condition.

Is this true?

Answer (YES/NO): YES